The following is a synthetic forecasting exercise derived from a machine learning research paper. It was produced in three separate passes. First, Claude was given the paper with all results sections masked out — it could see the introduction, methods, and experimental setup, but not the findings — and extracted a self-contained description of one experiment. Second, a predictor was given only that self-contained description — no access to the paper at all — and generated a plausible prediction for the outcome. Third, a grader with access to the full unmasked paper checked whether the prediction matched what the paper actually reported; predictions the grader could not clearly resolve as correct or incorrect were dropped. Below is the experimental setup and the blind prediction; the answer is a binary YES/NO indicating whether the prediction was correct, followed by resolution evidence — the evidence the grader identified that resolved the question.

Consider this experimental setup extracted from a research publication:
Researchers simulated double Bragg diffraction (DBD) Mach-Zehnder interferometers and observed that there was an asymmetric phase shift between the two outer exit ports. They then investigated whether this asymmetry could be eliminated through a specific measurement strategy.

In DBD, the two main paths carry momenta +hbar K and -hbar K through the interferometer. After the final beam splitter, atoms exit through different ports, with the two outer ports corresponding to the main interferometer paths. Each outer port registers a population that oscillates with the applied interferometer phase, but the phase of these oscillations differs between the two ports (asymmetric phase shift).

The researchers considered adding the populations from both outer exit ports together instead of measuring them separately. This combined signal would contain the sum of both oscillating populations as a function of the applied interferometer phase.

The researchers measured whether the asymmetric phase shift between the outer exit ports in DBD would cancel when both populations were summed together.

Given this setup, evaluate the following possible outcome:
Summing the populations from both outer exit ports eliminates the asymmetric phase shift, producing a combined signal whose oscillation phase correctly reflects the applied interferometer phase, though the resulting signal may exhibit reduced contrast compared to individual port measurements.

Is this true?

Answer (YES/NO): YES